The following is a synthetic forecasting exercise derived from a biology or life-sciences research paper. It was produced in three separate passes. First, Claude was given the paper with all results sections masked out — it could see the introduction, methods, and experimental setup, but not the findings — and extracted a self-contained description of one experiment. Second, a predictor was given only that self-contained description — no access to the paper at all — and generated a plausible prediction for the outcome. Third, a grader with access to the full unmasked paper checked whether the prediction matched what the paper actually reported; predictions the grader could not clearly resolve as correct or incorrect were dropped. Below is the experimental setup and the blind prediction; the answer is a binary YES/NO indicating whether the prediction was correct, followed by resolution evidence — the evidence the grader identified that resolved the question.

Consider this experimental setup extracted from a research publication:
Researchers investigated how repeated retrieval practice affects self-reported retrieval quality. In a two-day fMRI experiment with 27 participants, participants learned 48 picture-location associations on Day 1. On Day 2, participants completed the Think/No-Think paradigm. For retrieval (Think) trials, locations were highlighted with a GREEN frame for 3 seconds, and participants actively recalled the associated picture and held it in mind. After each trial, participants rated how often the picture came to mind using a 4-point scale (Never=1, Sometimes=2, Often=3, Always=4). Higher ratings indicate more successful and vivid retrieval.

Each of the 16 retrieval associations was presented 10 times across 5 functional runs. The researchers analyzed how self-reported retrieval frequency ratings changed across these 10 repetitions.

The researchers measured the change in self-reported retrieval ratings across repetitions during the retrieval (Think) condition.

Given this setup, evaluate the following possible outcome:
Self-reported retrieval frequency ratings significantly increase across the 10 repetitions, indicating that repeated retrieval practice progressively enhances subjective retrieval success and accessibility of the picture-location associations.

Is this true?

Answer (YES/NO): YES